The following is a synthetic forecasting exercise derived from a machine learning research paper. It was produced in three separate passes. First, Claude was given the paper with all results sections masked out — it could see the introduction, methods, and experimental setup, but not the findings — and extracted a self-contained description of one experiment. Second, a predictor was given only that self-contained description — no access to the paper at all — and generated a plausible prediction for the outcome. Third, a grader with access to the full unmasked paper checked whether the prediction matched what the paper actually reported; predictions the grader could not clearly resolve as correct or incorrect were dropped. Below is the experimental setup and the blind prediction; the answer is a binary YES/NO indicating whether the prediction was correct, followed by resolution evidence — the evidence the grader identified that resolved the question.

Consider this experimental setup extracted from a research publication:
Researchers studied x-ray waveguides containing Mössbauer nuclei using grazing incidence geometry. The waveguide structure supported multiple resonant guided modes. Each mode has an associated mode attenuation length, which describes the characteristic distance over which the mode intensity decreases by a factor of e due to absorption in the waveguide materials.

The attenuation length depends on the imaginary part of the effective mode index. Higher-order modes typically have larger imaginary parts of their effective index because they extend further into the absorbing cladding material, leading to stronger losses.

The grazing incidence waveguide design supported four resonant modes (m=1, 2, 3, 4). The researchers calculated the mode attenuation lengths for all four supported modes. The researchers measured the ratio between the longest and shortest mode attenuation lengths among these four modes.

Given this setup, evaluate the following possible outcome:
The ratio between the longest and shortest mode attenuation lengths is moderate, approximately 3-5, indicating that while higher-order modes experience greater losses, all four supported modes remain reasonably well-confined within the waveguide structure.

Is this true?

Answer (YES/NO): NO